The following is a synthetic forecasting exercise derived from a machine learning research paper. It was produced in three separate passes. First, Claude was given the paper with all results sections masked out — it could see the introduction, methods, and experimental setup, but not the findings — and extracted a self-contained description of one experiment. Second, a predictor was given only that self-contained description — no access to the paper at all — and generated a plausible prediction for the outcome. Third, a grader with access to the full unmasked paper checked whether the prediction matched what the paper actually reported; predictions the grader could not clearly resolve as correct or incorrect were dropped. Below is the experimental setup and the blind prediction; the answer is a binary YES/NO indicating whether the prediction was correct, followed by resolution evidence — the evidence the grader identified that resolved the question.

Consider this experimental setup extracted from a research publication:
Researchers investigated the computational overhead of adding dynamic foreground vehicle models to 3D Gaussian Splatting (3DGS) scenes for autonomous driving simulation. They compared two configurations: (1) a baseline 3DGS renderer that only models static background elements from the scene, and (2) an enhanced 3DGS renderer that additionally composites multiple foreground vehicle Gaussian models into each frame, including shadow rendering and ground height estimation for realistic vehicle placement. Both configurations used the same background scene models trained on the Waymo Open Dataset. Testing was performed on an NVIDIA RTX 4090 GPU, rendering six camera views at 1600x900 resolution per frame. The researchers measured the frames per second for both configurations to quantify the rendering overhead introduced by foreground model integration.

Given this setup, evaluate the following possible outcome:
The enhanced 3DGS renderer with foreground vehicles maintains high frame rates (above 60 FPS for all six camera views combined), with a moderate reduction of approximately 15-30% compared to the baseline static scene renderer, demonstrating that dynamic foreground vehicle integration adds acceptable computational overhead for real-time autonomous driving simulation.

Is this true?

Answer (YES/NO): NO